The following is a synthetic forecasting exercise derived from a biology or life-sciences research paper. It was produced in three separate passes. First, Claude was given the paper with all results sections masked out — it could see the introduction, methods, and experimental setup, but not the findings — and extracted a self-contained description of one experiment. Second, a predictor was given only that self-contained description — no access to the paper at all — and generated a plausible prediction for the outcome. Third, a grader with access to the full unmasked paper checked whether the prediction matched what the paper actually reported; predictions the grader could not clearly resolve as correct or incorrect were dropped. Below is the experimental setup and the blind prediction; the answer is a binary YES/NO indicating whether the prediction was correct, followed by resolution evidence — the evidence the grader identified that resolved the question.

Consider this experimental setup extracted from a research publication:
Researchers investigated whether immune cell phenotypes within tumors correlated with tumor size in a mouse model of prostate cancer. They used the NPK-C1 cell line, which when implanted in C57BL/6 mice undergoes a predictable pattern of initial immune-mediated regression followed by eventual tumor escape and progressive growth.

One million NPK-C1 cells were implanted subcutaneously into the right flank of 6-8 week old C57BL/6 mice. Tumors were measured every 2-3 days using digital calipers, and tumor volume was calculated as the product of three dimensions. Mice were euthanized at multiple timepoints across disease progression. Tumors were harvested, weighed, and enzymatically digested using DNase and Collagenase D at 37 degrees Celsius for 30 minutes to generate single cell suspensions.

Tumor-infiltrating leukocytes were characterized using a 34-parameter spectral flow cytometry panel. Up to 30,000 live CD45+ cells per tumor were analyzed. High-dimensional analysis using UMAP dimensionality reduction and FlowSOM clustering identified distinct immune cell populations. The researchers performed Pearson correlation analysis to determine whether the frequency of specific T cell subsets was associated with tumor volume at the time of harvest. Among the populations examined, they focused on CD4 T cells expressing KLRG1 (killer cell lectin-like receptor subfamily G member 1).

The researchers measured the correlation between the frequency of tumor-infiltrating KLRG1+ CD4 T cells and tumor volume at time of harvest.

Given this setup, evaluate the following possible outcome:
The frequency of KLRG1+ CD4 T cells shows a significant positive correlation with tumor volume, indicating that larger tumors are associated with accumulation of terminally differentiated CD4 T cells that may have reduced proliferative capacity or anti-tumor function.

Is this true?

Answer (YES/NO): YES